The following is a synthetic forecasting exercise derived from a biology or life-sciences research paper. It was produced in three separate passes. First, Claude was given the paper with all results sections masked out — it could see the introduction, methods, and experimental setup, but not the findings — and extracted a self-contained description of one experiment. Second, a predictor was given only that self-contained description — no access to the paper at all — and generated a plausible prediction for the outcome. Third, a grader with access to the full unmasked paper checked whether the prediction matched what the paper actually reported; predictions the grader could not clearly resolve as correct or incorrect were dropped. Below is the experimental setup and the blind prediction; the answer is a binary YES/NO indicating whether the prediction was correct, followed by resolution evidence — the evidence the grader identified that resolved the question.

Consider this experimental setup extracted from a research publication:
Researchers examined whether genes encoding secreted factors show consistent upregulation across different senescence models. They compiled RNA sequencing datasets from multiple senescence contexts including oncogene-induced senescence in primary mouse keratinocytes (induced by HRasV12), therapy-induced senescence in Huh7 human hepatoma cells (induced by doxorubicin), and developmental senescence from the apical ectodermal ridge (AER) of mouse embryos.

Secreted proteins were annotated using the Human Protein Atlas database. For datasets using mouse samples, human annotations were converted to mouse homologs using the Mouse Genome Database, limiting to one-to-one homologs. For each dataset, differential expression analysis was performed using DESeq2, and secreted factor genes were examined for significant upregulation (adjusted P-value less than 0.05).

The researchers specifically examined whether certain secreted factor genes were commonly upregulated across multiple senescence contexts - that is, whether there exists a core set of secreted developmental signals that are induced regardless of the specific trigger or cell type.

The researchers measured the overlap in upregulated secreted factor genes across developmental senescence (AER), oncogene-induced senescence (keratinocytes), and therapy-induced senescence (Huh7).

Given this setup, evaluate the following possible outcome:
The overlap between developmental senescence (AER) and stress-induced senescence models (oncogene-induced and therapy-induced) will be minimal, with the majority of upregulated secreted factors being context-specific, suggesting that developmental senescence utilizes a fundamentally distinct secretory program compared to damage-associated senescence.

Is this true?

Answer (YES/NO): NO